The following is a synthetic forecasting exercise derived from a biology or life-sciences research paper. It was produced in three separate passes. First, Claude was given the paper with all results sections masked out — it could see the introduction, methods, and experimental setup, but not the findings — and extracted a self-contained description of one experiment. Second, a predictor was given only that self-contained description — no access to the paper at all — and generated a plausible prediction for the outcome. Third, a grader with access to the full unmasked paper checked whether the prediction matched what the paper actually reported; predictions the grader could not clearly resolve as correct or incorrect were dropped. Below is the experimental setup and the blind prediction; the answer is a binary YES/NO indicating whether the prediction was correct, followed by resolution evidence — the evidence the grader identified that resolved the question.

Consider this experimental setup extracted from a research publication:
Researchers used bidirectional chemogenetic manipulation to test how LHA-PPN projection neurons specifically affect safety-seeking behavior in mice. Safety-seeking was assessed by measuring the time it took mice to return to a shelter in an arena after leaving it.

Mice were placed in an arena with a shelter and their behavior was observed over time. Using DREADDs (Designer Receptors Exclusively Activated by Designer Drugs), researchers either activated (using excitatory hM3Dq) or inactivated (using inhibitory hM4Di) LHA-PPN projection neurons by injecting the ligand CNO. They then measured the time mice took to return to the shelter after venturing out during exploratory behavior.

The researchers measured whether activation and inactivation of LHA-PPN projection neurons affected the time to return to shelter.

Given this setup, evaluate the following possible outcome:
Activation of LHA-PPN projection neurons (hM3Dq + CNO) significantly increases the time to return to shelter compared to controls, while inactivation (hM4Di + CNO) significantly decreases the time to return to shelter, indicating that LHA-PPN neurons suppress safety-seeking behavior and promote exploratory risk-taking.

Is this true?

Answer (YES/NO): NO